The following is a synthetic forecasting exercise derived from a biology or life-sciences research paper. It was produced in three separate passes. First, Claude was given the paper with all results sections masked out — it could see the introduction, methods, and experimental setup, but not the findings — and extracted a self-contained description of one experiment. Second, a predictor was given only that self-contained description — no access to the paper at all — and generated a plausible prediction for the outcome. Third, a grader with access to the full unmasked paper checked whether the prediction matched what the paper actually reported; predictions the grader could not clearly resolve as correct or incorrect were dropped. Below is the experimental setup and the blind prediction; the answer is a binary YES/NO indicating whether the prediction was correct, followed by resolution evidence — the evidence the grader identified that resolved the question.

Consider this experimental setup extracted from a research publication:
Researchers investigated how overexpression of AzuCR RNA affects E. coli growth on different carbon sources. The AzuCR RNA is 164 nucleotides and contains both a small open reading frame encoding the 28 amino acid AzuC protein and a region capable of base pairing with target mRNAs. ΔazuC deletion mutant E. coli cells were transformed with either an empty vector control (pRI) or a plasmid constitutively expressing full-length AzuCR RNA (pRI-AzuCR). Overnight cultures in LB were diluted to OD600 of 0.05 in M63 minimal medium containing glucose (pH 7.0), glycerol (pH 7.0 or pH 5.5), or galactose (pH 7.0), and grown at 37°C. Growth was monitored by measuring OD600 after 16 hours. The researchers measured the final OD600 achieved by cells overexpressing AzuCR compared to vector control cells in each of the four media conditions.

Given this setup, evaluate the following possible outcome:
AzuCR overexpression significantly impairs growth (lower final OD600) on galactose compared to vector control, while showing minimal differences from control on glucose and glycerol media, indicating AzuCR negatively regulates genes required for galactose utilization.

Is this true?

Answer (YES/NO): NO